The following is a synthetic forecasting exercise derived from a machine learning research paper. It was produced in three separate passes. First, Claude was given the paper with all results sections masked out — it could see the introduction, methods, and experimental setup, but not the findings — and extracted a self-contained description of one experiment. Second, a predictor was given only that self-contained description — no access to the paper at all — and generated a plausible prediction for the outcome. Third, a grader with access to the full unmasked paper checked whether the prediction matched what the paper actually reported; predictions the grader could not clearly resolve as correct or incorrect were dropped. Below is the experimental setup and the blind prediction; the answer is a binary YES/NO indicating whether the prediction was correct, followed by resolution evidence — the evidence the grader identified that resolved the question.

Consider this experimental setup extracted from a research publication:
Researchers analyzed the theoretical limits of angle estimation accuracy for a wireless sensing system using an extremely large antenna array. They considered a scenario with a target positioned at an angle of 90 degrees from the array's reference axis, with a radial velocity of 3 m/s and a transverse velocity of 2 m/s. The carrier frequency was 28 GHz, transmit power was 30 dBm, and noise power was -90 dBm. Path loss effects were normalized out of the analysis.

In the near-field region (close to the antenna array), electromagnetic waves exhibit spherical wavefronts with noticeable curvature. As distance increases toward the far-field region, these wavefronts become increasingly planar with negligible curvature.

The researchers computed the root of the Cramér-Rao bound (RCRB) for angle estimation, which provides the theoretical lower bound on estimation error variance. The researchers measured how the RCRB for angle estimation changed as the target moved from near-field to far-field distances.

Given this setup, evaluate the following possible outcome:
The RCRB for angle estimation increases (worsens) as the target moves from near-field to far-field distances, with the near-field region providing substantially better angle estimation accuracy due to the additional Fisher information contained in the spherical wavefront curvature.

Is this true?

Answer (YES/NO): NO